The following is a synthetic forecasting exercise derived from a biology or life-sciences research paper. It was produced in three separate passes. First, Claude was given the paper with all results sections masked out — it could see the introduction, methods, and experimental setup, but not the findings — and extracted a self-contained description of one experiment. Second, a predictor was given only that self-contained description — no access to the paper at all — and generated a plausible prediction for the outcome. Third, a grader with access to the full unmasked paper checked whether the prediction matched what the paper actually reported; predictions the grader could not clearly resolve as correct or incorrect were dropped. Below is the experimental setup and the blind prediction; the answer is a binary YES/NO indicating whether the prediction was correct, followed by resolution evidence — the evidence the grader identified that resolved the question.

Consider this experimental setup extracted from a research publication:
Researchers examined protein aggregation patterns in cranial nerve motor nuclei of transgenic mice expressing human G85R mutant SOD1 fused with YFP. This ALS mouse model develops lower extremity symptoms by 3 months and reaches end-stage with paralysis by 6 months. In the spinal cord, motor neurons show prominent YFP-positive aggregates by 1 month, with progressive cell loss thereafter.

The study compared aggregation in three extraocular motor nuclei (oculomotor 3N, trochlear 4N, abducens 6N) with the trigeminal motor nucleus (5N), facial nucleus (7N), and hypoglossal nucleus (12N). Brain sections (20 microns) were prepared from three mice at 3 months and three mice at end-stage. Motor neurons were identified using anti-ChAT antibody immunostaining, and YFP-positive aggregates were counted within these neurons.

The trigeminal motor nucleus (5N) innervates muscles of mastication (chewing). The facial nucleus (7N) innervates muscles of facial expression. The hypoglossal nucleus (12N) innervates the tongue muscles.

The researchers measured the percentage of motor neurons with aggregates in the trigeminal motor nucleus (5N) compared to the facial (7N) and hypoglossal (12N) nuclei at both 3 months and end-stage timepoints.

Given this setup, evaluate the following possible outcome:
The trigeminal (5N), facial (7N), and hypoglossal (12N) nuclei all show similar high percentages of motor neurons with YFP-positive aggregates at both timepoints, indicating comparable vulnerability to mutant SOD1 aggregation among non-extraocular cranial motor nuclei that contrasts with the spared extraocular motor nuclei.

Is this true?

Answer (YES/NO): NO